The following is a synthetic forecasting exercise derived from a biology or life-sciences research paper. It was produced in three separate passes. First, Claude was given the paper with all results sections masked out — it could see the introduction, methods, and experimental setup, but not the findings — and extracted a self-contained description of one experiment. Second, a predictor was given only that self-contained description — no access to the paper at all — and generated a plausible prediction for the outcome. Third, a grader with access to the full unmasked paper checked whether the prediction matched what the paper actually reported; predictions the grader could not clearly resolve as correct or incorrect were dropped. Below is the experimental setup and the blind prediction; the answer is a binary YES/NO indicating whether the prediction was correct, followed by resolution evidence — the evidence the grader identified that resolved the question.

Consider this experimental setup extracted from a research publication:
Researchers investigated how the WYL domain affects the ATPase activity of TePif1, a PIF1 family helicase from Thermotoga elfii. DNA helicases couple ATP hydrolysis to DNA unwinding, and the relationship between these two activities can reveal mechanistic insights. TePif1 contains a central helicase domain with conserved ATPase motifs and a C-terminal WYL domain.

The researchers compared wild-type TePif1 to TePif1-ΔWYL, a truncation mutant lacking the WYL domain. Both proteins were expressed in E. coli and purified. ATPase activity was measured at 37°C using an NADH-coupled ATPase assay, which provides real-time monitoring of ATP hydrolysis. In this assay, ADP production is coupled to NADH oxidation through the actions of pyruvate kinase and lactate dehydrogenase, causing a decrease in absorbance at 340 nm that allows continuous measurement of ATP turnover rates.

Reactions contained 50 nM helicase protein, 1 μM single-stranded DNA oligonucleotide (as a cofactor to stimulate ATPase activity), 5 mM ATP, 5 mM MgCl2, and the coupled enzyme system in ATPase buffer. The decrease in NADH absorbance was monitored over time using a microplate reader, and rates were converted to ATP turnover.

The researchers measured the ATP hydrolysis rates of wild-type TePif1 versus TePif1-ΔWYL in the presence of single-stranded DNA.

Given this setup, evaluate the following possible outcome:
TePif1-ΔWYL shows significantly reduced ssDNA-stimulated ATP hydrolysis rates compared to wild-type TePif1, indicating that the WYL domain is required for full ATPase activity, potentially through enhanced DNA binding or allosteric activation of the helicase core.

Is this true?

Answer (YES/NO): NO